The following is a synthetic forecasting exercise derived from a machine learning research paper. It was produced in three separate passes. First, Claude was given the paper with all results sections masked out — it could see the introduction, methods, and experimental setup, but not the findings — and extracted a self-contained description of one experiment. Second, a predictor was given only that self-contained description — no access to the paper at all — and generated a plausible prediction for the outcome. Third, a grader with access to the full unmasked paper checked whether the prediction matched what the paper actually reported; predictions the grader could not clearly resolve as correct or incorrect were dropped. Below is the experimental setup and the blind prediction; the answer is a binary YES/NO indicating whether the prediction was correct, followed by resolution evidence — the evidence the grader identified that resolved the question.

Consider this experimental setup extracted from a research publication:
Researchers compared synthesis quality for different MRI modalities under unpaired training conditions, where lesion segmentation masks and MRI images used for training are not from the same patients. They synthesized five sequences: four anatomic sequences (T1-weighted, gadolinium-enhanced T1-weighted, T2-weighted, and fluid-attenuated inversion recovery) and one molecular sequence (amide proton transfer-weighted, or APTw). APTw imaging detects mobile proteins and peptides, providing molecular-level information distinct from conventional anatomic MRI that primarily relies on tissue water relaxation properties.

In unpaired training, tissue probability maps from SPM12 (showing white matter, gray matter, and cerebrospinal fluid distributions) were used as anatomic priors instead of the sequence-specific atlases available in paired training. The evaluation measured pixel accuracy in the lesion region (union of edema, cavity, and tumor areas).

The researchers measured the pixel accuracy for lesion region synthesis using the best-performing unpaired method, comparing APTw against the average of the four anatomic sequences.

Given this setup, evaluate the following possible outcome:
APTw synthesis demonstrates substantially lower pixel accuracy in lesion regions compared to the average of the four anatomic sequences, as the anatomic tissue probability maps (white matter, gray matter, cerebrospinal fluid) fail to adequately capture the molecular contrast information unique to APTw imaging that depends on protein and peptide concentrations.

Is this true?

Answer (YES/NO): YES